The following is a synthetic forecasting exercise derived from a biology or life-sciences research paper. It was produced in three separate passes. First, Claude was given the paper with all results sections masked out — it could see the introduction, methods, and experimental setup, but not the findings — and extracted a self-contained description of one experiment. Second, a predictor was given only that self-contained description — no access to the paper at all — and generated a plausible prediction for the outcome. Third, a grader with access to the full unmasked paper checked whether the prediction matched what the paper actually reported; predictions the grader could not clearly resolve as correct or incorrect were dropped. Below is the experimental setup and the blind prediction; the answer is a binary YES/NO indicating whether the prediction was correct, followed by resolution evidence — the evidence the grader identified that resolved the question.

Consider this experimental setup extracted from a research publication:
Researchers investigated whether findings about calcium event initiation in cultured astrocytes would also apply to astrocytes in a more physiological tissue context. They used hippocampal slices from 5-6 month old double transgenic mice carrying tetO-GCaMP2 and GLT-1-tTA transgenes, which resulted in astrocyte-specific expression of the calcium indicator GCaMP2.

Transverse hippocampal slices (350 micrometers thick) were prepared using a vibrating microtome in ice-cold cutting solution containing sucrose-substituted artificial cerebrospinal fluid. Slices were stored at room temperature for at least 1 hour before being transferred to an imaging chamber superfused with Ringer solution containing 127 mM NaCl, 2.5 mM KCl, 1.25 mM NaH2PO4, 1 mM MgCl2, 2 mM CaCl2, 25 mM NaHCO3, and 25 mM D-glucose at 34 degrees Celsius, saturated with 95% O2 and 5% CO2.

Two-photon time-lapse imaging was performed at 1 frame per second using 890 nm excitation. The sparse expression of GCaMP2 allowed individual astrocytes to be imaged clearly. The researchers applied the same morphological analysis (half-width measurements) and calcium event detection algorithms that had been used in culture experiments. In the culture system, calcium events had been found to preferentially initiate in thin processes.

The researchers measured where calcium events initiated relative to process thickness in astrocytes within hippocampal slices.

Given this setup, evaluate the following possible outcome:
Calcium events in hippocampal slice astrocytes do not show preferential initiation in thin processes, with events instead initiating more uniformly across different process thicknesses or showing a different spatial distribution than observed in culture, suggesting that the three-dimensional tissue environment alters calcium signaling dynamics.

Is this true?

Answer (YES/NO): NO